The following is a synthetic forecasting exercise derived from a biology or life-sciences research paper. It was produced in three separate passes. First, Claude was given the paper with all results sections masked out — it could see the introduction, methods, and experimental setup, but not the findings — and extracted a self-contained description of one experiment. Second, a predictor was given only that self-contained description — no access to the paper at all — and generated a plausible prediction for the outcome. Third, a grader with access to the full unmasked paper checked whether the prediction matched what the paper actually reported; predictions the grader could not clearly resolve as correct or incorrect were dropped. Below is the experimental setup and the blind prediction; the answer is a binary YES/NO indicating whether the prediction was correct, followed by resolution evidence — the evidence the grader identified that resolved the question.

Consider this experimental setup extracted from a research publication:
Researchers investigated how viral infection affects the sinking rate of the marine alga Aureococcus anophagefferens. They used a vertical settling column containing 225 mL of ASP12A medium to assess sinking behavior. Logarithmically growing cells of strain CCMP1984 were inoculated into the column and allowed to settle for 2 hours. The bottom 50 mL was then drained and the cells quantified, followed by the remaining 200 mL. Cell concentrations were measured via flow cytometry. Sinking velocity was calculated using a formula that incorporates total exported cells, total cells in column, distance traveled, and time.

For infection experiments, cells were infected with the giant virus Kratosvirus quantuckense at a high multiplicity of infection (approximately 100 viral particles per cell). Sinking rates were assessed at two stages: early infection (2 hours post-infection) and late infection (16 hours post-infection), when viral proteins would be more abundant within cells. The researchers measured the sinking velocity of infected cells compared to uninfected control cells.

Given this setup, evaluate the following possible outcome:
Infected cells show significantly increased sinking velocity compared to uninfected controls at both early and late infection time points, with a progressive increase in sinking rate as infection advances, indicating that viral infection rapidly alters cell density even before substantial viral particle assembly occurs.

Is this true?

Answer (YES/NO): NO